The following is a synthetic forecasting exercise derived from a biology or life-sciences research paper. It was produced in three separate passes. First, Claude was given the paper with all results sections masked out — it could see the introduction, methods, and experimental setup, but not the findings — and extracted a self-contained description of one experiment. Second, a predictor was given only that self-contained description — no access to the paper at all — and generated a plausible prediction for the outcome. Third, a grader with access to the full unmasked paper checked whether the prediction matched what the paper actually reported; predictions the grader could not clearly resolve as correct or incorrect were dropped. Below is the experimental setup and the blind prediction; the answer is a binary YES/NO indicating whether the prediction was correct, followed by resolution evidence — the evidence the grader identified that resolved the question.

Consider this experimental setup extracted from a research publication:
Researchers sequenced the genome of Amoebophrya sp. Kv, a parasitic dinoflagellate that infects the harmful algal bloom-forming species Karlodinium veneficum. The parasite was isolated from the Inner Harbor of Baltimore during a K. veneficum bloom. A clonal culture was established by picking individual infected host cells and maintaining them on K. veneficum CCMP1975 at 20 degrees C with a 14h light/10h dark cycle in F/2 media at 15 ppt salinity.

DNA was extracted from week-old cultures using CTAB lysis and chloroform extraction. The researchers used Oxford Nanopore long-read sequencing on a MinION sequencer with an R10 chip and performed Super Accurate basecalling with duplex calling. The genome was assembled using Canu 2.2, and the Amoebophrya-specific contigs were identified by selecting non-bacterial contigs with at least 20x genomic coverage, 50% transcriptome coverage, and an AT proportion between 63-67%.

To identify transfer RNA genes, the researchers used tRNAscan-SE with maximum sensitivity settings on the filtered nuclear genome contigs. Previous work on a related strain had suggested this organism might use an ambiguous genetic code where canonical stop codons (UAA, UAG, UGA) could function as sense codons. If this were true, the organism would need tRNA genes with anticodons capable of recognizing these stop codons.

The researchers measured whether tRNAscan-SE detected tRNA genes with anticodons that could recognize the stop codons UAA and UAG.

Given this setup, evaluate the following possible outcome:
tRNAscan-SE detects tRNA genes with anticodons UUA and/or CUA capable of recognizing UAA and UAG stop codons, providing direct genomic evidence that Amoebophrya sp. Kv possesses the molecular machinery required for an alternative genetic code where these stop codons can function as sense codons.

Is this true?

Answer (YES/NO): YES